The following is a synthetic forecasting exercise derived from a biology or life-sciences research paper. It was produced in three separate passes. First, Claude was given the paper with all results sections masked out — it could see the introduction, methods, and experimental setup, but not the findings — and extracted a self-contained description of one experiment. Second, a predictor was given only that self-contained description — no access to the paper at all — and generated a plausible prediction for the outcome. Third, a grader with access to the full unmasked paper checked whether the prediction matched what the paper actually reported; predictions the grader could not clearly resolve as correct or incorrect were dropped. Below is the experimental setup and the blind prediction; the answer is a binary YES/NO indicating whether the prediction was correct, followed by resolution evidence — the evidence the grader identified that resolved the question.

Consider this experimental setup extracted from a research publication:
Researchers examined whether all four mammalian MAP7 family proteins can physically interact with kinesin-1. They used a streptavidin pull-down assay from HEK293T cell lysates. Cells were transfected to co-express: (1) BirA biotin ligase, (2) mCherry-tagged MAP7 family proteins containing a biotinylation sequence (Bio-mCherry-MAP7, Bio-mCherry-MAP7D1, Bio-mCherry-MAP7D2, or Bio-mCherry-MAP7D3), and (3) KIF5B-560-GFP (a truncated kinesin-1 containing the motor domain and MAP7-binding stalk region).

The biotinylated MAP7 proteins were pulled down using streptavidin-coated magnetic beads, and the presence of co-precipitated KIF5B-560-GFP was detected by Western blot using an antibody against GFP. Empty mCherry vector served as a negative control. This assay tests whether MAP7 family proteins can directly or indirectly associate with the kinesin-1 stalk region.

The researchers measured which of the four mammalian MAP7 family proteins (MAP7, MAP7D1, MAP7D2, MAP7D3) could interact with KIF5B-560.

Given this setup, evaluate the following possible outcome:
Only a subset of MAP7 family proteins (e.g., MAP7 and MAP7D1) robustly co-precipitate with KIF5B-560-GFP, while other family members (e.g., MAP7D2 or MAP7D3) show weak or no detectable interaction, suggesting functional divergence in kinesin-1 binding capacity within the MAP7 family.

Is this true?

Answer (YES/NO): NO